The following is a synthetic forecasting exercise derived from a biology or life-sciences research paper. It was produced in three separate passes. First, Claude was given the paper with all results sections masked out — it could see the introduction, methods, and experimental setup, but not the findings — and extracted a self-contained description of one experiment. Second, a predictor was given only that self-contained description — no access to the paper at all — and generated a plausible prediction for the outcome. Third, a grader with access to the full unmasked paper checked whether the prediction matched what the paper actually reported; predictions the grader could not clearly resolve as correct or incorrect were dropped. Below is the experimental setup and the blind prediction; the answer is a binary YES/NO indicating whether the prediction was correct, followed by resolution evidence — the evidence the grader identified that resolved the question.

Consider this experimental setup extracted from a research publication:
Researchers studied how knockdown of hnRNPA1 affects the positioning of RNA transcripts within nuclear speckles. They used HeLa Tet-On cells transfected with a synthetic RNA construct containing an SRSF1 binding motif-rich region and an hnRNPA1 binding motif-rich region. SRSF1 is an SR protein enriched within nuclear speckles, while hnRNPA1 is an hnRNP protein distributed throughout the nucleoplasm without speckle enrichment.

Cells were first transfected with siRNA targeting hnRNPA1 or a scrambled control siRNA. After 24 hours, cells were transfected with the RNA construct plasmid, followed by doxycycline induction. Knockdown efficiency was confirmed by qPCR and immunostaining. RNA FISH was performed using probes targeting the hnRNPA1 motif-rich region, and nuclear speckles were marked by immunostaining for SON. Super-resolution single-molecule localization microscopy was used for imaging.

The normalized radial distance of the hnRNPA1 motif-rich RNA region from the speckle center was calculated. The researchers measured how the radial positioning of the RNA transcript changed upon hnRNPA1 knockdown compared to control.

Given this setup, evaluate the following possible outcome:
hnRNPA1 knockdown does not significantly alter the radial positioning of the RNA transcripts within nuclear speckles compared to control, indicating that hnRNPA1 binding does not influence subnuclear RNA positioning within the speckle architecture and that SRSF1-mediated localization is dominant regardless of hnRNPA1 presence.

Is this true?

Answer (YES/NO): NO